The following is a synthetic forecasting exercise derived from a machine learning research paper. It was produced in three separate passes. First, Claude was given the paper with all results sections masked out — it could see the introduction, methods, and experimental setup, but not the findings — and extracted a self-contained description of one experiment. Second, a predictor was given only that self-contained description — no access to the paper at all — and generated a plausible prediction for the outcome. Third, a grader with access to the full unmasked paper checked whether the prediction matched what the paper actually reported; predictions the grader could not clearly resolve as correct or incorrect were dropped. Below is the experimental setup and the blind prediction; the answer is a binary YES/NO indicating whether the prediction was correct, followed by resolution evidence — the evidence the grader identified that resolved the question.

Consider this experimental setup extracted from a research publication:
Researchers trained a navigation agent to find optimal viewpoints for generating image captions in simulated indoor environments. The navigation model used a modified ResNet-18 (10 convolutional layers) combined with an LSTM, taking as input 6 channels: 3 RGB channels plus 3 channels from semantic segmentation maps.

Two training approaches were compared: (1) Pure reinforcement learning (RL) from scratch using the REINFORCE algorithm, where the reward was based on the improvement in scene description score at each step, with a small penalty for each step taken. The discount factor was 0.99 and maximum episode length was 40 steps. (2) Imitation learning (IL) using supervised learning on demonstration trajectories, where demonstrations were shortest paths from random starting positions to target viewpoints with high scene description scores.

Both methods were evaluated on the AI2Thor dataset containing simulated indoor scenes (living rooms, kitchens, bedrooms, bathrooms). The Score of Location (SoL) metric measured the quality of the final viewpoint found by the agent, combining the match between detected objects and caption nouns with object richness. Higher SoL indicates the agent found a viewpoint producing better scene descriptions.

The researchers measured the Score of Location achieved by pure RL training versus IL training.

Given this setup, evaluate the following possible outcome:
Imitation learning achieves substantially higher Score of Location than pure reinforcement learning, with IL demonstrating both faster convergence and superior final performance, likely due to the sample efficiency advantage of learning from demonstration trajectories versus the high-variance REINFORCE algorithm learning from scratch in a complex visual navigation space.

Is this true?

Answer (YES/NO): YES